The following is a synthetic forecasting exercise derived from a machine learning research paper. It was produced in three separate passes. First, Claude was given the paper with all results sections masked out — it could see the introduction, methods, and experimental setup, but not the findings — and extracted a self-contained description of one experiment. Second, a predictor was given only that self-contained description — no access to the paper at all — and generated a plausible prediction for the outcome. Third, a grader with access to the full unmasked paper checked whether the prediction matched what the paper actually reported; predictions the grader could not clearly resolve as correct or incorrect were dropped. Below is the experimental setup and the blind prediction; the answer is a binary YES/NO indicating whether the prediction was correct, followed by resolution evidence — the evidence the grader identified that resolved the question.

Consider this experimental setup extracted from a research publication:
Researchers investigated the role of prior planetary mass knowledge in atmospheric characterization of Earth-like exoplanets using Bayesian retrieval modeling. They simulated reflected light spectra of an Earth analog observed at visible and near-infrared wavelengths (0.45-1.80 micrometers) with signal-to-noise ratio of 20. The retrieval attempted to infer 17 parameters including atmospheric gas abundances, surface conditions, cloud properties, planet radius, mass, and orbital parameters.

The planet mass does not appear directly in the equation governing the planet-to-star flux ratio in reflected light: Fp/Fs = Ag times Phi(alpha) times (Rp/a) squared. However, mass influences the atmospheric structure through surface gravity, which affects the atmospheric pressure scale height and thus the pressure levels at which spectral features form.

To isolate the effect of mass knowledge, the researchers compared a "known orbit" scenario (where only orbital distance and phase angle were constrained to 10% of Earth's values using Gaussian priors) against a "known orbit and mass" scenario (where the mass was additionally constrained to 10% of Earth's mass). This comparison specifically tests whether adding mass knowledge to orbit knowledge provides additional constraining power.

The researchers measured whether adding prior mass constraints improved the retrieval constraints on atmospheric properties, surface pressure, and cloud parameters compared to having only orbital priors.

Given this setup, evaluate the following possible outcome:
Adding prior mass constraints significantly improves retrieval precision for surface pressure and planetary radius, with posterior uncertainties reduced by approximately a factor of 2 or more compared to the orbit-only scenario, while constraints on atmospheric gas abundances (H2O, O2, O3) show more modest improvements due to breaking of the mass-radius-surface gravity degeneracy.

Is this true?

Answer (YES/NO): NO